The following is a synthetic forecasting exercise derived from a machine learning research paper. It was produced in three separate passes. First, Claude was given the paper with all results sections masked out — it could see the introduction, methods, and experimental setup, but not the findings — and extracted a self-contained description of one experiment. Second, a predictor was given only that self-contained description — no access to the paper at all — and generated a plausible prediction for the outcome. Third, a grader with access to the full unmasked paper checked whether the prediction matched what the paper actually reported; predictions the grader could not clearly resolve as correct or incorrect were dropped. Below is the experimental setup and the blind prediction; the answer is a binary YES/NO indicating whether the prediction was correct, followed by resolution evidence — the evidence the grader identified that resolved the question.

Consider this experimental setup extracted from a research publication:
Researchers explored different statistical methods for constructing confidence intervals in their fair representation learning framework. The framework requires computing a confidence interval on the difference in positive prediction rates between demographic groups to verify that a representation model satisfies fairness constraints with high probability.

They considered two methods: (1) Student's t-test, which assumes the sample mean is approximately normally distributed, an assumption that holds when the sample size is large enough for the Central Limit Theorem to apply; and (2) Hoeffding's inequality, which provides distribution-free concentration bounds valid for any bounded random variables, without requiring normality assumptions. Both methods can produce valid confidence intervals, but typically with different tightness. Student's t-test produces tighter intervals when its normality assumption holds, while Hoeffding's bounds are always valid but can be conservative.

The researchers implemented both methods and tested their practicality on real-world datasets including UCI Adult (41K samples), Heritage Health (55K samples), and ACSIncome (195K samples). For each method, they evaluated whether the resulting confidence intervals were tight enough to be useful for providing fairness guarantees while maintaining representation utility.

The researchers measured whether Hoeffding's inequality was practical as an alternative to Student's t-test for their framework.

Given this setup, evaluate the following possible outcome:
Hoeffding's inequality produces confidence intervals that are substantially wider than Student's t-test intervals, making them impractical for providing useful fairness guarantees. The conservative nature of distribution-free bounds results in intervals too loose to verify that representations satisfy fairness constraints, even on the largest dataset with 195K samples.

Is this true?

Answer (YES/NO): YES